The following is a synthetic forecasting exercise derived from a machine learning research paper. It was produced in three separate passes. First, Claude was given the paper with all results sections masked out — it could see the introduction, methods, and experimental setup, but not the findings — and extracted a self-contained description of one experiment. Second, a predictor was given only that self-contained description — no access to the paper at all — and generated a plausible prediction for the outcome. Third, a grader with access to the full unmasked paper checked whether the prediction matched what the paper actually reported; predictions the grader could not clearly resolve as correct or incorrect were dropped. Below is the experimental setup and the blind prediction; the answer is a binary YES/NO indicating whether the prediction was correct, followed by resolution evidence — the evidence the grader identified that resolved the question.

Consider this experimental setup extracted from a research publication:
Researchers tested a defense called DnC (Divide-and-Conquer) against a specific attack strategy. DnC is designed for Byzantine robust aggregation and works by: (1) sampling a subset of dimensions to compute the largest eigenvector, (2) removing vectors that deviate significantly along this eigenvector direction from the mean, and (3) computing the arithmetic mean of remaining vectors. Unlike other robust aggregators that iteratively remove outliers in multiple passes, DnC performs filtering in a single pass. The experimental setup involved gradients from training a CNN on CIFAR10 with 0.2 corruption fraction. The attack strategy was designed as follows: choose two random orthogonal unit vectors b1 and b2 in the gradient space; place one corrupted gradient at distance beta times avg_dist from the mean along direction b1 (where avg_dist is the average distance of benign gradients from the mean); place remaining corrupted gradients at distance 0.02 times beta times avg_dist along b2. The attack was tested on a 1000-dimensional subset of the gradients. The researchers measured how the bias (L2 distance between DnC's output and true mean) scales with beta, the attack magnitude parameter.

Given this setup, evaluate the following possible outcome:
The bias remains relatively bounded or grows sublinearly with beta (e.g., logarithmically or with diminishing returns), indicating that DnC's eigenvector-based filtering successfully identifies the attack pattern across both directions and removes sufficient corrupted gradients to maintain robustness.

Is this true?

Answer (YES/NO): NO